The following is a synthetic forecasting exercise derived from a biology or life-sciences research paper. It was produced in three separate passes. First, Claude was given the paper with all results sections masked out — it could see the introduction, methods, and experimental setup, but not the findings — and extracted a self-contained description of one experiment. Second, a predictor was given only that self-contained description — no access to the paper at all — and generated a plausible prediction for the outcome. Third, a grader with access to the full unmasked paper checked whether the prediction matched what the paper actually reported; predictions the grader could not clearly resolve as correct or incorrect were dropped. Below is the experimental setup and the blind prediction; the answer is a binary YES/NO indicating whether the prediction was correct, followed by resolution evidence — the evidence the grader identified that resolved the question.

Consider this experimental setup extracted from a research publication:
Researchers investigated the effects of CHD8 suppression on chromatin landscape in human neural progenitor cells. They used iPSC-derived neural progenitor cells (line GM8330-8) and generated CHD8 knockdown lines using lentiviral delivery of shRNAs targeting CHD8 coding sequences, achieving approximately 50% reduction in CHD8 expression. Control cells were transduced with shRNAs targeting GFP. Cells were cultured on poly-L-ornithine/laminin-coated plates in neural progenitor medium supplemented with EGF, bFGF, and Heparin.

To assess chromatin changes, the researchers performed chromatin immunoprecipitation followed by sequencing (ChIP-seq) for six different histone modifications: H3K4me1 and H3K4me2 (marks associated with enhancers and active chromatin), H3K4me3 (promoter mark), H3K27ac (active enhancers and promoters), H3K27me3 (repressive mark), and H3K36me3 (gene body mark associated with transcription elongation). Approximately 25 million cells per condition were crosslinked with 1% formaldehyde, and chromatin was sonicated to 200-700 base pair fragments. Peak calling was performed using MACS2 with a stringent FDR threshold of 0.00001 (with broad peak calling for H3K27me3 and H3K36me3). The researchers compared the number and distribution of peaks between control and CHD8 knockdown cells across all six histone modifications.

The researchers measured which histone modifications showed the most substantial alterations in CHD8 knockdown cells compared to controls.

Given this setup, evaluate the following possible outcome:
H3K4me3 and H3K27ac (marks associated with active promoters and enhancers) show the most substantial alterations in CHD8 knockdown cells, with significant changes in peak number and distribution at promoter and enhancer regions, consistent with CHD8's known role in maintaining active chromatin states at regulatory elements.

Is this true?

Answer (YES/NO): NO